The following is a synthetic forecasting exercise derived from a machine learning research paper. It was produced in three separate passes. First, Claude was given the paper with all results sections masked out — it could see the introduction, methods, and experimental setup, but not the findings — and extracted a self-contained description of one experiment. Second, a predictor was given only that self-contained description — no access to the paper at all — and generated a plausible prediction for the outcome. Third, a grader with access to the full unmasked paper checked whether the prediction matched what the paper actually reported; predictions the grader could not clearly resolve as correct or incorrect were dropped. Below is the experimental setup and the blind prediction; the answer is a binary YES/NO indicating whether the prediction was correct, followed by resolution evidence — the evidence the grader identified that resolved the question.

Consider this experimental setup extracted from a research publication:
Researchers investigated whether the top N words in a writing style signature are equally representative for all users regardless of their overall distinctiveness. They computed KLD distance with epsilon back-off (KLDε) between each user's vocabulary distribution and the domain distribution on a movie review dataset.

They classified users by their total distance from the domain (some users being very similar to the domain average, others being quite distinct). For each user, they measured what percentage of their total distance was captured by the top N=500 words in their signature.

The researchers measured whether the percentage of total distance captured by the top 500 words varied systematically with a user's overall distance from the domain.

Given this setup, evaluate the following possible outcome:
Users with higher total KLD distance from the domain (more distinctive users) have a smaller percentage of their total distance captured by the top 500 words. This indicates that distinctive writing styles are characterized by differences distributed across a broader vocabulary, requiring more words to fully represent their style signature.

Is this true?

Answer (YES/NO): NO